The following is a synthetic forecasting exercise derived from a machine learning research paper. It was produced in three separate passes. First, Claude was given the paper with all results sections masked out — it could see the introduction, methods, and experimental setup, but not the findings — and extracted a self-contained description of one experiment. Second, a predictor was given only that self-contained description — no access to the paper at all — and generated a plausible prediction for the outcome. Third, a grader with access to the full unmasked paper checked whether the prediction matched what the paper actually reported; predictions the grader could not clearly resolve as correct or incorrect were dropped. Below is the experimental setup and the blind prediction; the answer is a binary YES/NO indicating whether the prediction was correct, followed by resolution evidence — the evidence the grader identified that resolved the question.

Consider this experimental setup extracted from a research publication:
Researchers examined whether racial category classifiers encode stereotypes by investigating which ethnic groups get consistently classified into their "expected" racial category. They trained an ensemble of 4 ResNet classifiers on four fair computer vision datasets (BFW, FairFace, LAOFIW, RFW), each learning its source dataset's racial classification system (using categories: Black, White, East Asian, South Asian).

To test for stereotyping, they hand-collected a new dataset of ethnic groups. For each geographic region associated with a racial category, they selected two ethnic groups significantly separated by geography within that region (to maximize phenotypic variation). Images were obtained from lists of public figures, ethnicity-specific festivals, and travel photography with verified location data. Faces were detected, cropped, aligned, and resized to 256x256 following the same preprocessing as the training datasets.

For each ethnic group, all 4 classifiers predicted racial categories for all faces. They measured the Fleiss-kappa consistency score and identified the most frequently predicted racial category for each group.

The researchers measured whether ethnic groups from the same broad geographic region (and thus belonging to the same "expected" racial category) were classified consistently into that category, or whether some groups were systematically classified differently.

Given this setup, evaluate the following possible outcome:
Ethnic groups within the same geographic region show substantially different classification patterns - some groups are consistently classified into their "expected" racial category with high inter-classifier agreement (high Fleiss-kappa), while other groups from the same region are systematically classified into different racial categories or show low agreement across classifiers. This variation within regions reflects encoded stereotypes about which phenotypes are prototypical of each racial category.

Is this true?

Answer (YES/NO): YES